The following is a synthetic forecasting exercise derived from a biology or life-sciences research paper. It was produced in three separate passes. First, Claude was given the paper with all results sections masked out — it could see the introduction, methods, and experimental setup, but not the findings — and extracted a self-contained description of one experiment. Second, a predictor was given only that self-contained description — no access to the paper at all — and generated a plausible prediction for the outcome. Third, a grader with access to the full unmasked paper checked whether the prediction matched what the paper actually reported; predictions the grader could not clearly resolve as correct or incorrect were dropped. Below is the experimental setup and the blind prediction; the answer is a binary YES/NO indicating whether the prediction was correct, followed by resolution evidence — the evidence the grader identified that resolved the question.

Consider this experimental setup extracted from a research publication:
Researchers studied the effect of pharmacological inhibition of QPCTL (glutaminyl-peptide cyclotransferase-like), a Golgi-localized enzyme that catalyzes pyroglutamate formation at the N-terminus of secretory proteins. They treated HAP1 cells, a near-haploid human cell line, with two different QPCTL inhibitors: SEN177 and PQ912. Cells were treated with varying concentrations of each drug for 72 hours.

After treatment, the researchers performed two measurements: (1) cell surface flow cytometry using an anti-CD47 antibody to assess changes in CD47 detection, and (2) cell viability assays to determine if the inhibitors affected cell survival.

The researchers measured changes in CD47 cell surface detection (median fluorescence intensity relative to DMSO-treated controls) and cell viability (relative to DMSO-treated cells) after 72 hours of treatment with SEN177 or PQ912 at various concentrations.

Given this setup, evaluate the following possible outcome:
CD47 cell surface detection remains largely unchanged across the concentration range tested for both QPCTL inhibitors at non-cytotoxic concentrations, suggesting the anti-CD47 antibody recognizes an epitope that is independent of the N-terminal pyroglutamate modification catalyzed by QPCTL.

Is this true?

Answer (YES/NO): NO